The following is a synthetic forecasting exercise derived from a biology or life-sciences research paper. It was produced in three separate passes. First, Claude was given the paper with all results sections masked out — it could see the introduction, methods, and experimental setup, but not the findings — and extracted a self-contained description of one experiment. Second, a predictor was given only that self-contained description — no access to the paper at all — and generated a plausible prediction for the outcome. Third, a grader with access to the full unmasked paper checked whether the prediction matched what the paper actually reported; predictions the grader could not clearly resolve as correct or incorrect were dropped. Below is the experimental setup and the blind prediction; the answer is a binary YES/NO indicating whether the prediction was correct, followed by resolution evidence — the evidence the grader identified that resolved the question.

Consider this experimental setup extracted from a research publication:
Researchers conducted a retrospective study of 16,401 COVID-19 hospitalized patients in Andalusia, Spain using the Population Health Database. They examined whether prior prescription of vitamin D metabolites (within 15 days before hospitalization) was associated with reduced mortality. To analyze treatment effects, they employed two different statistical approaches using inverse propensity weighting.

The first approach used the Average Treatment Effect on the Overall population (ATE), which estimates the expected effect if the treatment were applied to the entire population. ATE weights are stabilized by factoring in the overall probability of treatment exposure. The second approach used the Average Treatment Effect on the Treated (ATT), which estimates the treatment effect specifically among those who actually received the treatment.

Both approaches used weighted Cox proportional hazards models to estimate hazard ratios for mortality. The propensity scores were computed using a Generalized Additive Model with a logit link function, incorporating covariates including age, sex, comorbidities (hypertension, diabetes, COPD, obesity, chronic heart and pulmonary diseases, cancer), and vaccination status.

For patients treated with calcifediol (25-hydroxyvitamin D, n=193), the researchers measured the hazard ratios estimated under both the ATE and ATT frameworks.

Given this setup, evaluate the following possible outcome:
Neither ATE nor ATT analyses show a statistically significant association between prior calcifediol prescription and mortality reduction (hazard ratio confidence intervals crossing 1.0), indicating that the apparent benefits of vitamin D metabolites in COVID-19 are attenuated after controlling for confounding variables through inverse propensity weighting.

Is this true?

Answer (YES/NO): NO